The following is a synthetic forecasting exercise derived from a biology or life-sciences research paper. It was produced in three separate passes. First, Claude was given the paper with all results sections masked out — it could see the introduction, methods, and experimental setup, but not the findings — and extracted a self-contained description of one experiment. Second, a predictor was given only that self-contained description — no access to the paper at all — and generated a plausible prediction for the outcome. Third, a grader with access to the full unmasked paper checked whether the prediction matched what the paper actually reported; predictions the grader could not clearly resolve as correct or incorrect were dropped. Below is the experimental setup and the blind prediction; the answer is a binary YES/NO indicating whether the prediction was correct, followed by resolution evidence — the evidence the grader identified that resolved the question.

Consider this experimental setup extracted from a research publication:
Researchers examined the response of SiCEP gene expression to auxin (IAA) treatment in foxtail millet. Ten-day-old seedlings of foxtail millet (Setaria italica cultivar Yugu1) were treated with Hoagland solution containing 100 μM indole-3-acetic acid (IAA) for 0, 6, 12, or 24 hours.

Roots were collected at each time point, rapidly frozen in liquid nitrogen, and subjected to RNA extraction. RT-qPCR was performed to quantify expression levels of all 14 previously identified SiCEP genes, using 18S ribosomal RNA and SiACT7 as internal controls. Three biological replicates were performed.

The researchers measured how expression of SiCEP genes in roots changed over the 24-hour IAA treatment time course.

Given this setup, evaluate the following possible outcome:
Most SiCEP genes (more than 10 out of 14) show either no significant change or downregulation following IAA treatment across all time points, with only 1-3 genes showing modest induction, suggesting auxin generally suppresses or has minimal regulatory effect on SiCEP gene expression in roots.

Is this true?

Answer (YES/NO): YES